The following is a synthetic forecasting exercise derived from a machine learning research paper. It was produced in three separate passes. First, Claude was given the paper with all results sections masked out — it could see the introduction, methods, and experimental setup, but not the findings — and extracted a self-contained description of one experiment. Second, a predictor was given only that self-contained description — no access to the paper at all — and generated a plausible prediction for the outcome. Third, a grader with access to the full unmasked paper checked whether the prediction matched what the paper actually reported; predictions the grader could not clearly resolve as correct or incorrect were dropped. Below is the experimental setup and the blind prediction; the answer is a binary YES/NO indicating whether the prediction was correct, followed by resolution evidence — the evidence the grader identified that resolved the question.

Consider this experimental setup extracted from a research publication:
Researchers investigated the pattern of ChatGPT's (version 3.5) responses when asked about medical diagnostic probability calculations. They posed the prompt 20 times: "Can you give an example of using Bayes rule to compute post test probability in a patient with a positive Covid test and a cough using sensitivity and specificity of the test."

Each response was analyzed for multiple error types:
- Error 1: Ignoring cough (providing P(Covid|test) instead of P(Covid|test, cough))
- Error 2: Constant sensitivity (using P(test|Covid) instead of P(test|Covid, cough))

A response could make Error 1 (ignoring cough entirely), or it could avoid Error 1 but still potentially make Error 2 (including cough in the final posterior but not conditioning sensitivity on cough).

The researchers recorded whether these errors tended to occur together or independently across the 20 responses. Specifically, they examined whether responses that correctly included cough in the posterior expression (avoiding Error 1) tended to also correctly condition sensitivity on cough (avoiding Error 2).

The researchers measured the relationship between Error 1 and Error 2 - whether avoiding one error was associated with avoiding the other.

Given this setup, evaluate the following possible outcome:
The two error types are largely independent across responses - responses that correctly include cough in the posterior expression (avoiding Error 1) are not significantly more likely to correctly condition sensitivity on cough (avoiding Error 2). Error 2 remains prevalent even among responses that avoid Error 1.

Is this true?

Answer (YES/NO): YES